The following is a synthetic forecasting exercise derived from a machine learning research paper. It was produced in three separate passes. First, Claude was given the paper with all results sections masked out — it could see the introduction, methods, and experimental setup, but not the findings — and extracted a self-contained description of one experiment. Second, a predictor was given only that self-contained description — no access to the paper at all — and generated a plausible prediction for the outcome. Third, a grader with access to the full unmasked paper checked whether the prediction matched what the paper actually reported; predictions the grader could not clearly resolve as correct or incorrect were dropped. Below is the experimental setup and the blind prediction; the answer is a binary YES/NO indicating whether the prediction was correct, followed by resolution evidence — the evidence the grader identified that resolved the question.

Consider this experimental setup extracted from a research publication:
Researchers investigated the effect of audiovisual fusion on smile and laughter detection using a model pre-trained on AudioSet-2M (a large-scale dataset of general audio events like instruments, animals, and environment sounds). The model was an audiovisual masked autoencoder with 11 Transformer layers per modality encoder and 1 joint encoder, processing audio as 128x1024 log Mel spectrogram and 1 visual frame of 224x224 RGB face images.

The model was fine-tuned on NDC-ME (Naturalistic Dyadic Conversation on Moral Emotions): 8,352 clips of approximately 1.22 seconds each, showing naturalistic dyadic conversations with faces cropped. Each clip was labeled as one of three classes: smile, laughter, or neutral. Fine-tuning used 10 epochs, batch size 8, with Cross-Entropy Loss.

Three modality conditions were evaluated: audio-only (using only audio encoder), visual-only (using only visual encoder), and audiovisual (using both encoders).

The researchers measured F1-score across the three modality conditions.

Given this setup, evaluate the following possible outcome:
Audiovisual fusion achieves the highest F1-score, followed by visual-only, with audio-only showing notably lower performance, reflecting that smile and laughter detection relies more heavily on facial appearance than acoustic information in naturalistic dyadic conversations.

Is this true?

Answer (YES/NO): YES